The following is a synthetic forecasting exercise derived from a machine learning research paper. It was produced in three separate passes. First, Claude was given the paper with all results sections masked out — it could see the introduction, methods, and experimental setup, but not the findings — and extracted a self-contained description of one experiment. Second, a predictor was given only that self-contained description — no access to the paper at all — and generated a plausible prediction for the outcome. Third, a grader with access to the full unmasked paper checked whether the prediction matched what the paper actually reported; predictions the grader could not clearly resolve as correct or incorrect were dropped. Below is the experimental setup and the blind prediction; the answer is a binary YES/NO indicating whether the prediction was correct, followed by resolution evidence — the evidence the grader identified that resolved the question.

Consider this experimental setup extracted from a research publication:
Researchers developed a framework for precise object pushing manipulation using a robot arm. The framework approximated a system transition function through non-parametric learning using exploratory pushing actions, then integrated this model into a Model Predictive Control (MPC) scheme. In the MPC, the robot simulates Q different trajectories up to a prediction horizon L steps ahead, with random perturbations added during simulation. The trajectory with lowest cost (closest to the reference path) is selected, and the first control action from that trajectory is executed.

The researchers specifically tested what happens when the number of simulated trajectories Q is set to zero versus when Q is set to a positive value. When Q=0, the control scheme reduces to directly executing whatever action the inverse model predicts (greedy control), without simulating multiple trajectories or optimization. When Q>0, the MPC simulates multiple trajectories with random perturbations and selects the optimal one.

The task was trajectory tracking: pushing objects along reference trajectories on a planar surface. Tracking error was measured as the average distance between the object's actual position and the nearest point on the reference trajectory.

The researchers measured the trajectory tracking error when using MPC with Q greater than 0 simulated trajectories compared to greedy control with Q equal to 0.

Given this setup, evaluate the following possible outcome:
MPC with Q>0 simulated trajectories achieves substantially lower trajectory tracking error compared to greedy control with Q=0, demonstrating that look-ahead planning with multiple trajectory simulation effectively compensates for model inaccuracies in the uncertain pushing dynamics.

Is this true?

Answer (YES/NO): YES